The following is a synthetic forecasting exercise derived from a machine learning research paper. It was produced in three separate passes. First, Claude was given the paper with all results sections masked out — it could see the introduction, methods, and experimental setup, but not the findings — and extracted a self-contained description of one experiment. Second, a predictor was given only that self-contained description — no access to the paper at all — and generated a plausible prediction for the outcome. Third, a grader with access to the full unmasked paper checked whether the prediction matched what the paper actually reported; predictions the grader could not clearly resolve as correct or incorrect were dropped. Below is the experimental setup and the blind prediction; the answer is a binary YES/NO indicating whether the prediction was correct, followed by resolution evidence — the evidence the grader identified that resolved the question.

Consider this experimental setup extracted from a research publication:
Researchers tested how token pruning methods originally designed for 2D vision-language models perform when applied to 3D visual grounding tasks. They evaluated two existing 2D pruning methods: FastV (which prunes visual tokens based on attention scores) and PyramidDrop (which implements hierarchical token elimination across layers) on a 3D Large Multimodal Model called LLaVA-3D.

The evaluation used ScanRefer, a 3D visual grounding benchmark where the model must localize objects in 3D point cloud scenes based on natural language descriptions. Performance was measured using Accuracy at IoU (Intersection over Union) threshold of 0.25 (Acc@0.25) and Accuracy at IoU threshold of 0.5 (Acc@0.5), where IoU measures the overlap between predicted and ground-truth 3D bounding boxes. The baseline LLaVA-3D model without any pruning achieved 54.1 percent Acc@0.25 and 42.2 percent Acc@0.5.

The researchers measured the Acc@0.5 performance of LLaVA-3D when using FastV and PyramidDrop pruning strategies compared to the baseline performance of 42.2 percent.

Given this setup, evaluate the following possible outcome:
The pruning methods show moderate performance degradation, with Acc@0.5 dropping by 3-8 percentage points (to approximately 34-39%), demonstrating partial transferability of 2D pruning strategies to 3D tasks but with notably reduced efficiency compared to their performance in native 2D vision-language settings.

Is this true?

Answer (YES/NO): NO